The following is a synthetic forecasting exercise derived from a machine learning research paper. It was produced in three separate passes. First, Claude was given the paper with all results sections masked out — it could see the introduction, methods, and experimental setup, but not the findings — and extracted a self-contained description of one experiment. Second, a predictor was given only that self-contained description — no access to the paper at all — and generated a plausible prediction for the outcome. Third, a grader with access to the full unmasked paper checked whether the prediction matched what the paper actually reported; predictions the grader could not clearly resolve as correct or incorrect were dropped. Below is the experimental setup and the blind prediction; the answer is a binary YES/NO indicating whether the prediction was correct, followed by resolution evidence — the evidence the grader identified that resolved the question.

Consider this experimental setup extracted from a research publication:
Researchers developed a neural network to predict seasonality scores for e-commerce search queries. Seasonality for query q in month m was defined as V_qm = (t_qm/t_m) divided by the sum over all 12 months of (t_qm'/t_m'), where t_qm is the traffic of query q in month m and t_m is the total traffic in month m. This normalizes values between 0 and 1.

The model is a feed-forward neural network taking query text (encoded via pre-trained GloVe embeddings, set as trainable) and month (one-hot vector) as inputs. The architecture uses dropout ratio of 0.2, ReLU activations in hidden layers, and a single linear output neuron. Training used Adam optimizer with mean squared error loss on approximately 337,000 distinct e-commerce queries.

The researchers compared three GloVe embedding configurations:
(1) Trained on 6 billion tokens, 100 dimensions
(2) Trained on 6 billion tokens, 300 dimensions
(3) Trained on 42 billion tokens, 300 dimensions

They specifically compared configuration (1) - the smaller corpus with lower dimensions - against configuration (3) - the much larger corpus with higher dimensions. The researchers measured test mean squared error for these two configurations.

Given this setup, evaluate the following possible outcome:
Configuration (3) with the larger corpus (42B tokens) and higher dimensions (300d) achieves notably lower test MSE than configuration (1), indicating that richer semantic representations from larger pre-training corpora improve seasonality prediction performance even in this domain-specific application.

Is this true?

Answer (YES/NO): NO